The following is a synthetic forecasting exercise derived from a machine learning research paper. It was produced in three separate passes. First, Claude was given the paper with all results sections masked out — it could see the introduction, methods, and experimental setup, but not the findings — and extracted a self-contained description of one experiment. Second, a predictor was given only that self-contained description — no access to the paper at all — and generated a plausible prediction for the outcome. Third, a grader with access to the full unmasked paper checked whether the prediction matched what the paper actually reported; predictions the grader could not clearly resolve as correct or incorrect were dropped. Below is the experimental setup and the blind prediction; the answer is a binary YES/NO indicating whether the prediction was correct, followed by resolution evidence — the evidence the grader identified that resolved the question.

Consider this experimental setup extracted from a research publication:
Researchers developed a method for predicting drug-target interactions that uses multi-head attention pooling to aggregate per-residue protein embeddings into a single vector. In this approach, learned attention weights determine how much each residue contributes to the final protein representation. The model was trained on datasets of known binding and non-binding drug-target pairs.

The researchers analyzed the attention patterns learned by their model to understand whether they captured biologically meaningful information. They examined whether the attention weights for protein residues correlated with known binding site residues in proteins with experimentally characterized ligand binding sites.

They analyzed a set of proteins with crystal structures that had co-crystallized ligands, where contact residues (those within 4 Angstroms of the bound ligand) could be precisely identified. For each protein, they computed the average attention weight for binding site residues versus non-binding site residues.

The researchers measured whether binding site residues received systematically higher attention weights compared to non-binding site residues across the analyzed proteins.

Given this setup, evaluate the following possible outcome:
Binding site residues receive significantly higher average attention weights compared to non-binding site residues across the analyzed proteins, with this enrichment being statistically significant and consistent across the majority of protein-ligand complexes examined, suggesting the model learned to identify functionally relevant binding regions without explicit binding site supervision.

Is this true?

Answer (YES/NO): NO